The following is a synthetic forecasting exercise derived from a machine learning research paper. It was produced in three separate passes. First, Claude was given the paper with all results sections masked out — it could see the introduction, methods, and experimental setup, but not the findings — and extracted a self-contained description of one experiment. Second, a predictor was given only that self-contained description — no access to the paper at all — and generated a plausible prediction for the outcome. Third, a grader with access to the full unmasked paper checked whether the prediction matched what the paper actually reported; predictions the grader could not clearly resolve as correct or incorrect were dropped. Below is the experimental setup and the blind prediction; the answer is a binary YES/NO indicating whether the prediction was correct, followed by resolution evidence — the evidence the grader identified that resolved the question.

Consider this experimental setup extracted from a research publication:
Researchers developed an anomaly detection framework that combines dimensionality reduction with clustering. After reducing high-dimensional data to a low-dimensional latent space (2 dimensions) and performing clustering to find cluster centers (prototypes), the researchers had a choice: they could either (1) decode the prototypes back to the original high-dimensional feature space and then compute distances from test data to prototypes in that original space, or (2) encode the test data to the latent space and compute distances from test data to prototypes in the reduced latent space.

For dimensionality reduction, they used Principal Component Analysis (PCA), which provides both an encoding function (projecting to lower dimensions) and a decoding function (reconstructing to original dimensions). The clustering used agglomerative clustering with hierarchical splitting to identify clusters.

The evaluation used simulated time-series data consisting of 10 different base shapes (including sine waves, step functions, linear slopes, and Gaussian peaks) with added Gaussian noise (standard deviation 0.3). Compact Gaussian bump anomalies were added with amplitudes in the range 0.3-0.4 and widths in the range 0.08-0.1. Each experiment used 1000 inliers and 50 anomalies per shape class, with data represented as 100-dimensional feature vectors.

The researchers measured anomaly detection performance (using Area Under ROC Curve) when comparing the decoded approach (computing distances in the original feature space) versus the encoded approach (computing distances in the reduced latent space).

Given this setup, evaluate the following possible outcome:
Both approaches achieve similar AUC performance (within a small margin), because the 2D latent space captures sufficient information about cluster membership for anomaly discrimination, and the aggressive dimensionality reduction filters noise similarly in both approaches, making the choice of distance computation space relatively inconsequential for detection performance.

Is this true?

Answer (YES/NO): NO